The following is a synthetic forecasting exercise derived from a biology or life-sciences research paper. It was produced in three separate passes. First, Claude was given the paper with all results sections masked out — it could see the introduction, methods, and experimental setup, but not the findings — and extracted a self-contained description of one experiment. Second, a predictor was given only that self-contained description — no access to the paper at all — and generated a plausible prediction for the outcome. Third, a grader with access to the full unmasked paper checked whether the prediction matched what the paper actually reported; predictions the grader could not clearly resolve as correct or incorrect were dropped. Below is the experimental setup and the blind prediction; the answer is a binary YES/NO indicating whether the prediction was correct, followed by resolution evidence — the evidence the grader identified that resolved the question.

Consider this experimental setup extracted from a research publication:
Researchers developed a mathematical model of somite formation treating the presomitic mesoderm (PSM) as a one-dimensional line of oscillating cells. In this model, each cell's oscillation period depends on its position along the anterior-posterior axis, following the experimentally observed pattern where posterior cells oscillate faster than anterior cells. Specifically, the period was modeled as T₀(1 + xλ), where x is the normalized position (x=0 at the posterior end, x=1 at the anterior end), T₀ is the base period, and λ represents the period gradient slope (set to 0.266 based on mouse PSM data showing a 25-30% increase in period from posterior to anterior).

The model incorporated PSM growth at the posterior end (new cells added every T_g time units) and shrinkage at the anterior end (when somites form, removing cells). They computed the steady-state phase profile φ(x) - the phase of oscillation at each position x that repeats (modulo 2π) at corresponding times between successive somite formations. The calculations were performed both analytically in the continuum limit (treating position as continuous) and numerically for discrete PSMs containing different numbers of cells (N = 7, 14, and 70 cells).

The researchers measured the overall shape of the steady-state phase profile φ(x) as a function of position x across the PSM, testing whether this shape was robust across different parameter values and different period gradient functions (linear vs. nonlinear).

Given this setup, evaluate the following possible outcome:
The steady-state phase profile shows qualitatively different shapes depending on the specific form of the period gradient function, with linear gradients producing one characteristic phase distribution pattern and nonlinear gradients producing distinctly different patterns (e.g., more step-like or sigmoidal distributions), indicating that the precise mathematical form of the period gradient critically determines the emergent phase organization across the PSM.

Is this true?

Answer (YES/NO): NO